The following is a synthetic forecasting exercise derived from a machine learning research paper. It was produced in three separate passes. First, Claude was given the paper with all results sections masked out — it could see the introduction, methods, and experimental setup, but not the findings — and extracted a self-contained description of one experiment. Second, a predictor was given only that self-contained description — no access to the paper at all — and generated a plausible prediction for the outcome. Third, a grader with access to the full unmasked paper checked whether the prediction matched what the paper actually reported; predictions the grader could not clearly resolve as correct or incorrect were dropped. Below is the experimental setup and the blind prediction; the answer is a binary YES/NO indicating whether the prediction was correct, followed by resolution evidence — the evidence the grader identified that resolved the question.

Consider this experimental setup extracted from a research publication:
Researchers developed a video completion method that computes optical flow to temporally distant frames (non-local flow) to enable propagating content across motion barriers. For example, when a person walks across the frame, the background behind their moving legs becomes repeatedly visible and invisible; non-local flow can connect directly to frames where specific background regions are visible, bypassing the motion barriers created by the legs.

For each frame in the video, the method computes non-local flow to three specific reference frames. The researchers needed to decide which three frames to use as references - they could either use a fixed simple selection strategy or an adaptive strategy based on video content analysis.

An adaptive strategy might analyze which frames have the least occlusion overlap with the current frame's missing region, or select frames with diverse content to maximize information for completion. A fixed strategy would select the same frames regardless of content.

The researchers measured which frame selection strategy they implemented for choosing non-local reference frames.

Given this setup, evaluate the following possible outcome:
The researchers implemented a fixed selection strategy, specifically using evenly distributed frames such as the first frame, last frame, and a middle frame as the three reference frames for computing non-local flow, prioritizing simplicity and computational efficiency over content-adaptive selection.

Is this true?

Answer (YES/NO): YES